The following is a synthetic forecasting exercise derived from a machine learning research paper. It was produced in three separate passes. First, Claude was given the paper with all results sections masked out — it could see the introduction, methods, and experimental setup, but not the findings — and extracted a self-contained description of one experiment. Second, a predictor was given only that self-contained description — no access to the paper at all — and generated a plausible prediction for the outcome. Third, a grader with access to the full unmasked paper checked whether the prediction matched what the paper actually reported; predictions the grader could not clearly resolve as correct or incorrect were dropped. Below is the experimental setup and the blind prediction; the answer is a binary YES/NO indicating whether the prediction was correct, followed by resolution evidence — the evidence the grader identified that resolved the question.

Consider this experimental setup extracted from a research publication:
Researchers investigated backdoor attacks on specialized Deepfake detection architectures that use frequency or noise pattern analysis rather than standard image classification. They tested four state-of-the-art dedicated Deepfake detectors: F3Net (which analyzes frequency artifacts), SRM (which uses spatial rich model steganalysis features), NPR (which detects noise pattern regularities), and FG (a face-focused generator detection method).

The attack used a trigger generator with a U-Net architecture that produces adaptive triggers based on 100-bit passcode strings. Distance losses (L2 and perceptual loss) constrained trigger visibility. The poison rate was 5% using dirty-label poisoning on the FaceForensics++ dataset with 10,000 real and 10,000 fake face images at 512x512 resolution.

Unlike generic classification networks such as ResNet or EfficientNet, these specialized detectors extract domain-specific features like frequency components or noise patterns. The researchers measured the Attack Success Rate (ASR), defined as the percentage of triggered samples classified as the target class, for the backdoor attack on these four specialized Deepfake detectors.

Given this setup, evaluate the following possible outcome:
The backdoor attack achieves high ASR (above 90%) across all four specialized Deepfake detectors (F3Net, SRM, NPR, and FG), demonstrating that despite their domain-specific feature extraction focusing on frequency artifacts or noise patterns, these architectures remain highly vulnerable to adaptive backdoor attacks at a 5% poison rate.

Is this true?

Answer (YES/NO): YES